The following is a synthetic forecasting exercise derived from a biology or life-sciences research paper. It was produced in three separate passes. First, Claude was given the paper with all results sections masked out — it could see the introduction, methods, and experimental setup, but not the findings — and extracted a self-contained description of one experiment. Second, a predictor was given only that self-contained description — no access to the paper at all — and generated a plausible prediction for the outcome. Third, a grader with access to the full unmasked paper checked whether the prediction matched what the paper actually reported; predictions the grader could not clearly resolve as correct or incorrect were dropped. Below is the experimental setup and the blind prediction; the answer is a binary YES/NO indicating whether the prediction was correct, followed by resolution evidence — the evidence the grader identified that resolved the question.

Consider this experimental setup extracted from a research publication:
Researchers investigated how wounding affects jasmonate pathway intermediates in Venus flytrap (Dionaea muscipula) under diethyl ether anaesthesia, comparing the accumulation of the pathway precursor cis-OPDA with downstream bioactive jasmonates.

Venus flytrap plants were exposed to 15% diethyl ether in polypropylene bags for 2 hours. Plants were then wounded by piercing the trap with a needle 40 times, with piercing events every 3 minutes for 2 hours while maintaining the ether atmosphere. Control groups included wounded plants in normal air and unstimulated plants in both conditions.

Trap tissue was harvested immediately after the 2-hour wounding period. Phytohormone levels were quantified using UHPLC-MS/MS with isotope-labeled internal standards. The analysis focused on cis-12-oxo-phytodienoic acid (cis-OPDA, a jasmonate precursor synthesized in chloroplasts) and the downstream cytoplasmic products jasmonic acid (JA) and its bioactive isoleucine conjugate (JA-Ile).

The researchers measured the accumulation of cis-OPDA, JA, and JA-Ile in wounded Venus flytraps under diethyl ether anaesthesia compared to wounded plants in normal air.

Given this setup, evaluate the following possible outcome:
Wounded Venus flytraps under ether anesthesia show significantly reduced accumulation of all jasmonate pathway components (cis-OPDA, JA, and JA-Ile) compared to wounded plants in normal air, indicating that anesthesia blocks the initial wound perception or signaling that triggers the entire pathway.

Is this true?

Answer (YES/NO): NO